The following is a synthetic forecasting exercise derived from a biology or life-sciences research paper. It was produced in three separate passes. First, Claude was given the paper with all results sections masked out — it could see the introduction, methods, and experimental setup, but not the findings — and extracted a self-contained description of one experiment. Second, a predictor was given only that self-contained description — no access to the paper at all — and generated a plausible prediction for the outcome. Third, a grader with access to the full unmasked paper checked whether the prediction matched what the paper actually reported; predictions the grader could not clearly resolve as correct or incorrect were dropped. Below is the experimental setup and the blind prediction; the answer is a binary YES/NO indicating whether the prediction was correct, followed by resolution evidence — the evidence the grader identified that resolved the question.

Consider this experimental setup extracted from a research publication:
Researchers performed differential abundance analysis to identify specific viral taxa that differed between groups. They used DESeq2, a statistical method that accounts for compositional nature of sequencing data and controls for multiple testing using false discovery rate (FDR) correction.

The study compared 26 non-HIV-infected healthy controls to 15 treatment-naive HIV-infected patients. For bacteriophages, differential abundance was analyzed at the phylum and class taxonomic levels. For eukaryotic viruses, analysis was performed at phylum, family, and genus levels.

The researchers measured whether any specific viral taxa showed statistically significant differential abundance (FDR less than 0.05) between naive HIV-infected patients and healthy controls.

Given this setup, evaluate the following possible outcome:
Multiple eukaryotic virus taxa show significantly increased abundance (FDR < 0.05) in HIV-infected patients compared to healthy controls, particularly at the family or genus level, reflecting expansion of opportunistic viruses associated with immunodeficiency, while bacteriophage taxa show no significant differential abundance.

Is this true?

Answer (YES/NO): NO